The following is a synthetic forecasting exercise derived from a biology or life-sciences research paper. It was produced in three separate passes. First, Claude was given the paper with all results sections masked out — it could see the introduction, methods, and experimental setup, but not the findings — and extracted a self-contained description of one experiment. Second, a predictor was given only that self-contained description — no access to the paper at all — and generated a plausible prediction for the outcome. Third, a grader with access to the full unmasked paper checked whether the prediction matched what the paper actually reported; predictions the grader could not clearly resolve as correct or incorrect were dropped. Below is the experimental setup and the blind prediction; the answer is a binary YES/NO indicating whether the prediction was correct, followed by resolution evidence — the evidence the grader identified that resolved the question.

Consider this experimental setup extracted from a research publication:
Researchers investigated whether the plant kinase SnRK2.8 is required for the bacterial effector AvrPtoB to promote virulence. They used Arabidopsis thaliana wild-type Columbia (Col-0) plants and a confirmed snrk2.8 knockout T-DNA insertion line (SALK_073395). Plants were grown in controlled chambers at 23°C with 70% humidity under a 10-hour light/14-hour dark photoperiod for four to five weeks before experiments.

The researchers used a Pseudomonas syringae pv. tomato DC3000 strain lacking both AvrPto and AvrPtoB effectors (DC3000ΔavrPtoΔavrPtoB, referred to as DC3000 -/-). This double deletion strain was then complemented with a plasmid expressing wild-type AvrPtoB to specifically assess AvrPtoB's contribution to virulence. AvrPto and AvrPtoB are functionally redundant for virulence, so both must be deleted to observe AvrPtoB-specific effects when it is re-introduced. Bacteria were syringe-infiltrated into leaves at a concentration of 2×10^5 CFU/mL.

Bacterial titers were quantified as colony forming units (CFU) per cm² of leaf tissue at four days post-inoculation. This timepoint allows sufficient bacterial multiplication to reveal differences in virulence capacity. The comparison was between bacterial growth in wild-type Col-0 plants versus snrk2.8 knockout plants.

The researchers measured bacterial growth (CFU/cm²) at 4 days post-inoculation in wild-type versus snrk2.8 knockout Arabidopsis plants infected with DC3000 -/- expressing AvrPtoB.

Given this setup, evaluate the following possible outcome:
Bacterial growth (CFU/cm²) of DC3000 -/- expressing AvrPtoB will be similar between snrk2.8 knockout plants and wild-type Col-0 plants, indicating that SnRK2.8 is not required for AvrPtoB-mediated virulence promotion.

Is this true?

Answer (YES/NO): NO